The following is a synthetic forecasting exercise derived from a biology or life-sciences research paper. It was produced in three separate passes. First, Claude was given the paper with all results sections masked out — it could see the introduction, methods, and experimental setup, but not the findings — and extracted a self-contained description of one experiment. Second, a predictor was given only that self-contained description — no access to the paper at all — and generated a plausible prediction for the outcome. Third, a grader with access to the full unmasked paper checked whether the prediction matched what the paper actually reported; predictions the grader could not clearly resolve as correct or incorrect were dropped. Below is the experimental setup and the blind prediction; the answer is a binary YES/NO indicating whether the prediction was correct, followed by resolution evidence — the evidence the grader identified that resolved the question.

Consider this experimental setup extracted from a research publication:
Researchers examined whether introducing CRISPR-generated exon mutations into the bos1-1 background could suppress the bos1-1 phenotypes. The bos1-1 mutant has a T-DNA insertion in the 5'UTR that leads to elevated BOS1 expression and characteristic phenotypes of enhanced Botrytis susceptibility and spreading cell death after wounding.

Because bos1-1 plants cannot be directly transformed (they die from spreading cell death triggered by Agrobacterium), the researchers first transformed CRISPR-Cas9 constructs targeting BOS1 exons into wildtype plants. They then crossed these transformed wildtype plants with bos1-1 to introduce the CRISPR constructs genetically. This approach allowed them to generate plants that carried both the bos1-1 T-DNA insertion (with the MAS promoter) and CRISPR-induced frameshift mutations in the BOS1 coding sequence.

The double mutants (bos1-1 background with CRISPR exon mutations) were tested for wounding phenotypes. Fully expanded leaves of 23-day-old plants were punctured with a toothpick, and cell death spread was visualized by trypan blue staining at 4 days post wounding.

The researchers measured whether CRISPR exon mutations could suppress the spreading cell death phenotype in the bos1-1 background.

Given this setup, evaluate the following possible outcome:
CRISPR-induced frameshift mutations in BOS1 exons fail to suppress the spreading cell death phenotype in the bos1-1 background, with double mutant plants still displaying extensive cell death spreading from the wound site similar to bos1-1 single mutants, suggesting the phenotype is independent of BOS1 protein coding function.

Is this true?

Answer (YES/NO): NO